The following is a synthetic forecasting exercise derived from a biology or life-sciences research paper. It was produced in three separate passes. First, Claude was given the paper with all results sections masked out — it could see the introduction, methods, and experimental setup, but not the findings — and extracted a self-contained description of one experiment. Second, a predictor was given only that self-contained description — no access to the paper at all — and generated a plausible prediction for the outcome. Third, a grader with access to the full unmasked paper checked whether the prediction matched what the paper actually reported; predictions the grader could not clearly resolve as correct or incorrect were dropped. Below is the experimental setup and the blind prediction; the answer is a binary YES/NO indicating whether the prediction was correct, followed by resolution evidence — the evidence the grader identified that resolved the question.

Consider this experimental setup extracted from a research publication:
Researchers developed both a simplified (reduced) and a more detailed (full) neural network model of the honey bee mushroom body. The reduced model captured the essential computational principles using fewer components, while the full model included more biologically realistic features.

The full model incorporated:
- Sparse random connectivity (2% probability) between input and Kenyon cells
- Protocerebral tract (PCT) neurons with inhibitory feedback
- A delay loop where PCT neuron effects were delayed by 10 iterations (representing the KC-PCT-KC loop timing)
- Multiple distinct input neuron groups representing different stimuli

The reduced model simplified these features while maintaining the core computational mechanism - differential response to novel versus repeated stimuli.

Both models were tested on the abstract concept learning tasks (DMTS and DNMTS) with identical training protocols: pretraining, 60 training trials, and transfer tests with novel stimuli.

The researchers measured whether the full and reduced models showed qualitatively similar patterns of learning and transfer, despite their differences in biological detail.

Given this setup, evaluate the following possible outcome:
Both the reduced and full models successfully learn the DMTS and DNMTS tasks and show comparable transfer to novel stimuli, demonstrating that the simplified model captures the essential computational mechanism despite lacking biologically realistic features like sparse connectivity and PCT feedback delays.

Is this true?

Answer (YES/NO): YES